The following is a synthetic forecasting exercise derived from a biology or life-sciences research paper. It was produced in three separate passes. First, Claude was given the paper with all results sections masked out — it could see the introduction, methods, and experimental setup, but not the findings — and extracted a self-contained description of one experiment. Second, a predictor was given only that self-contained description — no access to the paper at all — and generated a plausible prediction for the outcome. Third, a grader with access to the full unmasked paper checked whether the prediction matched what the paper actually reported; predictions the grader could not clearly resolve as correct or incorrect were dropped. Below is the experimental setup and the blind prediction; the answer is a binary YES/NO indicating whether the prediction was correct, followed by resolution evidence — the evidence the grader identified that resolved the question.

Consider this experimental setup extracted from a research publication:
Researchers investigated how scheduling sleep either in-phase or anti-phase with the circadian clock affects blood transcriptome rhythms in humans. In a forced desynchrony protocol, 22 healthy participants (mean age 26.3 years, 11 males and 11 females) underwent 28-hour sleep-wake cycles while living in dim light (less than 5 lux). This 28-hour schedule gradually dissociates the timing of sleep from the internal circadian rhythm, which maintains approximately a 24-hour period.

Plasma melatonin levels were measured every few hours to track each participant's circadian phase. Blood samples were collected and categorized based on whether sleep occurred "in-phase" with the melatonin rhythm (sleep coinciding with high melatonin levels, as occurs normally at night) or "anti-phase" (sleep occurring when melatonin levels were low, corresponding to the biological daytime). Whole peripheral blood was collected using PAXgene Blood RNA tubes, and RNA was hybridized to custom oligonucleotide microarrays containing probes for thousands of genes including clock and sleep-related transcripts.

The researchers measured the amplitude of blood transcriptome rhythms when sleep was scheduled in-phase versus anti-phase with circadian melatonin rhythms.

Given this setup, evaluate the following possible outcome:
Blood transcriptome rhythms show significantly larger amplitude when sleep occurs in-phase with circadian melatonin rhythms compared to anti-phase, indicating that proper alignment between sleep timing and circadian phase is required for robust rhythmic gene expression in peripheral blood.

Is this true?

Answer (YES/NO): NO